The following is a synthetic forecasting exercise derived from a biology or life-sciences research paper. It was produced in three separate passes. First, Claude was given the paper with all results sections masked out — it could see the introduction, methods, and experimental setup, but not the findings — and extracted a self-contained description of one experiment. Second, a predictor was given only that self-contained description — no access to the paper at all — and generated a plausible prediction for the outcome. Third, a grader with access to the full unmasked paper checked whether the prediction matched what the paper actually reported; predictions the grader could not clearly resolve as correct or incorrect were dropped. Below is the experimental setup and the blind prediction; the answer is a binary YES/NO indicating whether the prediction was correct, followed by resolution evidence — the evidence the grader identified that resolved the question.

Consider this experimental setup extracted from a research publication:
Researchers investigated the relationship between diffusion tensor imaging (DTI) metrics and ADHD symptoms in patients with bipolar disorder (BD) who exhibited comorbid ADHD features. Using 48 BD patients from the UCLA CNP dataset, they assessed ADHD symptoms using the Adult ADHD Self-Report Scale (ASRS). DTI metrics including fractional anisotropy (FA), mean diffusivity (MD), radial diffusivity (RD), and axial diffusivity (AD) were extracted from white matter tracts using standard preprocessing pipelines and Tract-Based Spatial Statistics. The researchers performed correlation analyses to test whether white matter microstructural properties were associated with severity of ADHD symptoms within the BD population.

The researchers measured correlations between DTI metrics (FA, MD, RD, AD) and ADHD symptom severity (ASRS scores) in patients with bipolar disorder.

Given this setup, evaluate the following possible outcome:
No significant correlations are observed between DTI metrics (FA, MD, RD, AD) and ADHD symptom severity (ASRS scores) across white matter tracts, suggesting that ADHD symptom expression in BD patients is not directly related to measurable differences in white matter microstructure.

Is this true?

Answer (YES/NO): YES